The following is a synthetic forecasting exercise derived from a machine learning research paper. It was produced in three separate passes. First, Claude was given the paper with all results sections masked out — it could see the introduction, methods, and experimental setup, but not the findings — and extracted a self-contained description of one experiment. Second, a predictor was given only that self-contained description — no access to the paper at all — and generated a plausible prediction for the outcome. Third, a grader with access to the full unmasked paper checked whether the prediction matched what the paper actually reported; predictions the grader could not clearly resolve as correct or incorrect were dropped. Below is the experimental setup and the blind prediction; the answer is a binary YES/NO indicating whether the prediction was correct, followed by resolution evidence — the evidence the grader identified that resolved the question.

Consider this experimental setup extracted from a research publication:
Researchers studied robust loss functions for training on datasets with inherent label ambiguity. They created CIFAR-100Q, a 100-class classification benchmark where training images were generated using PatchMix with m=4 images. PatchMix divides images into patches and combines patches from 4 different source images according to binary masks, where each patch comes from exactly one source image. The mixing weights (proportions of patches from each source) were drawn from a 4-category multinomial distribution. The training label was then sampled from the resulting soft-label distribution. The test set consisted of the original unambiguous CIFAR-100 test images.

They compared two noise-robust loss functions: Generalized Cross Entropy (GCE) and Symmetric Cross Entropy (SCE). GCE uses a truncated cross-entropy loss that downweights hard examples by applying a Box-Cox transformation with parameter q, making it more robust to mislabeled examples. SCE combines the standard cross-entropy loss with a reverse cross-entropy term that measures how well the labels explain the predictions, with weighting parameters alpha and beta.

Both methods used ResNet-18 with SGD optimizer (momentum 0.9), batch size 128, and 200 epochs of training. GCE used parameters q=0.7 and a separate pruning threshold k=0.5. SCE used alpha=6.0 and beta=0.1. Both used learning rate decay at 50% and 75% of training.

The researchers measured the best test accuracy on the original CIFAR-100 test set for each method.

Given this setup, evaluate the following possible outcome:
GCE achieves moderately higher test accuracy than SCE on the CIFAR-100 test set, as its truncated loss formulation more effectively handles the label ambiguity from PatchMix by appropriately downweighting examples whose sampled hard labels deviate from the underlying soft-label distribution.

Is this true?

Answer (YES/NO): NO